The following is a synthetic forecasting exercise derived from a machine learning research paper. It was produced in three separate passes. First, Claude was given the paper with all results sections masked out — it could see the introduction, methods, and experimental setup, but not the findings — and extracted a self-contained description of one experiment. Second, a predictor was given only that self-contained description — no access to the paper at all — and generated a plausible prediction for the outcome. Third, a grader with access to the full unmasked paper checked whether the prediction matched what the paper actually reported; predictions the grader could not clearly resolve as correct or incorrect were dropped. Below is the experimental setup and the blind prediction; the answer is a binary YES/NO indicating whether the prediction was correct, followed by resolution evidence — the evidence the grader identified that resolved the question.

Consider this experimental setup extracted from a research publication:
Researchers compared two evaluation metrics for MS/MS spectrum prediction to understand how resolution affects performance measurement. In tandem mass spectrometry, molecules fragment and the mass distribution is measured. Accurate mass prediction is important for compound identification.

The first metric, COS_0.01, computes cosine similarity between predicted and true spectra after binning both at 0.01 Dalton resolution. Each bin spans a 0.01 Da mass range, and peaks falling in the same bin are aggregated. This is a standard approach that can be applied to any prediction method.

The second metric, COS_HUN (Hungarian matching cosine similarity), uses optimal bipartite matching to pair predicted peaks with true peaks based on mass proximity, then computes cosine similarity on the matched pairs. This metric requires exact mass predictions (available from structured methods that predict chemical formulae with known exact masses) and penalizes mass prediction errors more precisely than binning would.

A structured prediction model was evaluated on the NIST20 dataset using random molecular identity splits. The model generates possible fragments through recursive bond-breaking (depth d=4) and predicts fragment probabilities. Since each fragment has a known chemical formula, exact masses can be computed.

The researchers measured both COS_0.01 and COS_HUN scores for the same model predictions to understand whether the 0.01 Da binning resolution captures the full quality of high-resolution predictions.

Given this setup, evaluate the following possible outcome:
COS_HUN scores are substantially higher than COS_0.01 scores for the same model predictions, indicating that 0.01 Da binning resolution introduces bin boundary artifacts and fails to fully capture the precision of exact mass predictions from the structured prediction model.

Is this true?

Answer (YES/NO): NO